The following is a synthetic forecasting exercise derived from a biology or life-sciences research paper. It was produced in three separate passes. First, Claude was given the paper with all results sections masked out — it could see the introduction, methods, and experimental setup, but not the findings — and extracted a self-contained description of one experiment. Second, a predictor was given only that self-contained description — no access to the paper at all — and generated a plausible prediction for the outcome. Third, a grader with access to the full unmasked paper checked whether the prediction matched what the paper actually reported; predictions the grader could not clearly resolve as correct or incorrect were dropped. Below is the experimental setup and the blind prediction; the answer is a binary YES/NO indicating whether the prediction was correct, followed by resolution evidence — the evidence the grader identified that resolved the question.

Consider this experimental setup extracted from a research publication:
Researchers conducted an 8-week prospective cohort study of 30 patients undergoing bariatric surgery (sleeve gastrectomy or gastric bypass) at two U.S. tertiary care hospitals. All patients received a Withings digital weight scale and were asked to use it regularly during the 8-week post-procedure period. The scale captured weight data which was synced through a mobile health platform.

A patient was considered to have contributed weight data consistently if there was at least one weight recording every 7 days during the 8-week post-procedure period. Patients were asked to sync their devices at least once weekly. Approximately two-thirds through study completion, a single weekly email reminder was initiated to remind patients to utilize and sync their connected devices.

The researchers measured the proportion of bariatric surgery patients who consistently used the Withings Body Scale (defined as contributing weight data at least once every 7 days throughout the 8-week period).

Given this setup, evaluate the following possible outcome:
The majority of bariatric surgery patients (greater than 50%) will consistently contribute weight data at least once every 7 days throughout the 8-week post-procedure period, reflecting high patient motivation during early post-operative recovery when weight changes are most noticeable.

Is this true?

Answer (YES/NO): NO